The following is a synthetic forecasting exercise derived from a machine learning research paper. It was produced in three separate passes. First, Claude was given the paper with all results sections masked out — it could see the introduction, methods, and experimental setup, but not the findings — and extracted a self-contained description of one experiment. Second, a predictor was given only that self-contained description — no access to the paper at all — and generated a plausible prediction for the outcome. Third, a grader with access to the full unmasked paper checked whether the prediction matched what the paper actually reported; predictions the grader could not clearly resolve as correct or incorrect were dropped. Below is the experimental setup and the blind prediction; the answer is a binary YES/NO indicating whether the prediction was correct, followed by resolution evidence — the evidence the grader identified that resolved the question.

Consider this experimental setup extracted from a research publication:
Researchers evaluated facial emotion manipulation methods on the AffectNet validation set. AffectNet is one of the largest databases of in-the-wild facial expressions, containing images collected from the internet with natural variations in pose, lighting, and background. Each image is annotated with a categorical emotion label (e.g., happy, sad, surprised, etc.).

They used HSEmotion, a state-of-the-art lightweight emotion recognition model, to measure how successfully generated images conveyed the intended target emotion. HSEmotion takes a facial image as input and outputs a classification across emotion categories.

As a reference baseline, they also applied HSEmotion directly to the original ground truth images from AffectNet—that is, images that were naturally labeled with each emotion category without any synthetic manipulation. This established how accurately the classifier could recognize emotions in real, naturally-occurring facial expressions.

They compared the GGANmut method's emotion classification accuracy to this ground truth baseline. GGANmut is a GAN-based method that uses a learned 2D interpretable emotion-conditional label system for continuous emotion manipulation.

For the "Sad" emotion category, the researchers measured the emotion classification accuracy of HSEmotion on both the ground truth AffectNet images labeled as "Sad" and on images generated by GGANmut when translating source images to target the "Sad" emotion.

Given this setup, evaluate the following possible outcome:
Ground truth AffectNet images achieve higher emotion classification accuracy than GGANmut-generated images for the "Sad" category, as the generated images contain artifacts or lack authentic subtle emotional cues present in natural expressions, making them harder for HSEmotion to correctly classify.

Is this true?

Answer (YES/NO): NO